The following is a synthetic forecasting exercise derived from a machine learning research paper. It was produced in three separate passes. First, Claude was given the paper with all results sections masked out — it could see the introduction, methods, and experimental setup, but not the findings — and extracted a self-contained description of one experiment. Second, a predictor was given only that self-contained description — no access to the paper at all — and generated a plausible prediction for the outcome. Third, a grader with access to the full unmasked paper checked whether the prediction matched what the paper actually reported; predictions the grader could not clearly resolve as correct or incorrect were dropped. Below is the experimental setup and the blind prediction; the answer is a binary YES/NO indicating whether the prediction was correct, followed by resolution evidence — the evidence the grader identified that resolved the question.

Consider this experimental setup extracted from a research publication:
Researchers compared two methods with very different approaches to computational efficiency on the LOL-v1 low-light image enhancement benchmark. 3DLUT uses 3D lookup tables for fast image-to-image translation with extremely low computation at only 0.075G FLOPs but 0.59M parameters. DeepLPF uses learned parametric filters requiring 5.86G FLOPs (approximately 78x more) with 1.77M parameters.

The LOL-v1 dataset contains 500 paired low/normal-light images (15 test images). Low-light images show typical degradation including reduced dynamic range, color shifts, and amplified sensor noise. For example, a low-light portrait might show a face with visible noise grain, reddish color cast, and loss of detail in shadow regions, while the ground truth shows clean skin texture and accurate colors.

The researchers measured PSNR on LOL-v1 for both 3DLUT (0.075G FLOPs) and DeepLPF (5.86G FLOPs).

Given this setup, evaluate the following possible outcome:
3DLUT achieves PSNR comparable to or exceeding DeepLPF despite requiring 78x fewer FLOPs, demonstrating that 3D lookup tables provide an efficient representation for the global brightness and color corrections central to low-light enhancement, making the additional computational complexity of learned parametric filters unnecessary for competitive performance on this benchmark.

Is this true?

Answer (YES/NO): NO